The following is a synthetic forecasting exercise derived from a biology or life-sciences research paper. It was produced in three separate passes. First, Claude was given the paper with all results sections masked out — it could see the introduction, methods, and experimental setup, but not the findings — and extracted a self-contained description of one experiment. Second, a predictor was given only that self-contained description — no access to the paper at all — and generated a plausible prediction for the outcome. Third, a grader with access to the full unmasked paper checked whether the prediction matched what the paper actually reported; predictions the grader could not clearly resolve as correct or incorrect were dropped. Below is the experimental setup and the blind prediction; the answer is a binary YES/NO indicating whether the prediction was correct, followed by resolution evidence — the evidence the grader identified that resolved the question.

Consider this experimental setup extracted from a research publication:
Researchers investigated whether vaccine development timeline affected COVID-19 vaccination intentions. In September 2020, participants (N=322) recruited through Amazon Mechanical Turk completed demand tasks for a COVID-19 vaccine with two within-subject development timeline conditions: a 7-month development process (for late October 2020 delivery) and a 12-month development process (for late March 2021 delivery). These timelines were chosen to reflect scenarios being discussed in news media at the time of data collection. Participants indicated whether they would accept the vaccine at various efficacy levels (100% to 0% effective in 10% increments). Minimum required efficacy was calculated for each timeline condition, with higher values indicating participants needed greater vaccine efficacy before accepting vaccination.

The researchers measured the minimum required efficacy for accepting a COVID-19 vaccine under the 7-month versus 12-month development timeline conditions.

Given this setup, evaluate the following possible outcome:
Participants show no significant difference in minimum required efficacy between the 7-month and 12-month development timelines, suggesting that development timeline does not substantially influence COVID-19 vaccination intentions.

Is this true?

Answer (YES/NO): NO